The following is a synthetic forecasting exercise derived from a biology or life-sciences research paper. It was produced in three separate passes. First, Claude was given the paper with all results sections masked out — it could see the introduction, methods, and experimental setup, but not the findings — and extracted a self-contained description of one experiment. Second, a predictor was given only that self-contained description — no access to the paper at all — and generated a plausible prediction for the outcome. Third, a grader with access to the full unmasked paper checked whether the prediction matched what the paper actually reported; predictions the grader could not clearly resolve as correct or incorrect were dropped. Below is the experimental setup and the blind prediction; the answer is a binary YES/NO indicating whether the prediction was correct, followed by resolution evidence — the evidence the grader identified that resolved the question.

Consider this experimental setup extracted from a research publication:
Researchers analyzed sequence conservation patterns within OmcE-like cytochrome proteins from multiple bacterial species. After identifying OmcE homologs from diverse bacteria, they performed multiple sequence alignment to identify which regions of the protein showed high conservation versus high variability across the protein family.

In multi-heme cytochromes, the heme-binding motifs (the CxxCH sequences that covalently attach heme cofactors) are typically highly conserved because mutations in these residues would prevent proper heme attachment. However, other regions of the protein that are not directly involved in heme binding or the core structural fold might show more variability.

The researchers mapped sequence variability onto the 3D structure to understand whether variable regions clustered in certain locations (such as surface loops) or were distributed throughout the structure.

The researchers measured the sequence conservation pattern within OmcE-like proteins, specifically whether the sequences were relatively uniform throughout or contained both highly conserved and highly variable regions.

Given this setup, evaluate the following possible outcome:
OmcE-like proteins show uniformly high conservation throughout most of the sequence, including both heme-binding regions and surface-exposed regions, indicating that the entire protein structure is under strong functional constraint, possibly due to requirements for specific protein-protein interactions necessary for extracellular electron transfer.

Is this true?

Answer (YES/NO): NO